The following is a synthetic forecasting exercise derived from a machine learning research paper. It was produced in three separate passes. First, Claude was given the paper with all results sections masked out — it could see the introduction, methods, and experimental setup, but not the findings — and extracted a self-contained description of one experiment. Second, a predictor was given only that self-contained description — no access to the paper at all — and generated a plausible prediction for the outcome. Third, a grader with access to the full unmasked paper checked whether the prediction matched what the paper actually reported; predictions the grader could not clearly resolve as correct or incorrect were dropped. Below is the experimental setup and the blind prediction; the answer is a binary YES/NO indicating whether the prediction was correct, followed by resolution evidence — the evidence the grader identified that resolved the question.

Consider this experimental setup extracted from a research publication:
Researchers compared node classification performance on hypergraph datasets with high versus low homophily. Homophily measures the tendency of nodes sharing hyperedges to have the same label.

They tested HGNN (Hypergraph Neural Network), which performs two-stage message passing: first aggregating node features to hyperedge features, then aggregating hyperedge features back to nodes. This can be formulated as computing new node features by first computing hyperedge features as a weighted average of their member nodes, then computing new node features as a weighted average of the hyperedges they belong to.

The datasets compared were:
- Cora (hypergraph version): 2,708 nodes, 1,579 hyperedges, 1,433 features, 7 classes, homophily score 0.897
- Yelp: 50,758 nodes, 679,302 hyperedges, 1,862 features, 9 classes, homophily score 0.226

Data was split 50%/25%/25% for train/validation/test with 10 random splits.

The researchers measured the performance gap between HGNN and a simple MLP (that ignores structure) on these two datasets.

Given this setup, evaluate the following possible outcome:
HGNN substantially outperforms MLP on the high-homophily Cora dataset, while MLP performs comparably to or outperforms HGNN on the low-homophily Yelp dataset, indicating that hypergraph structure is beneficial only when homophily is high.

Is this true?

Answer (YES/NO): NO